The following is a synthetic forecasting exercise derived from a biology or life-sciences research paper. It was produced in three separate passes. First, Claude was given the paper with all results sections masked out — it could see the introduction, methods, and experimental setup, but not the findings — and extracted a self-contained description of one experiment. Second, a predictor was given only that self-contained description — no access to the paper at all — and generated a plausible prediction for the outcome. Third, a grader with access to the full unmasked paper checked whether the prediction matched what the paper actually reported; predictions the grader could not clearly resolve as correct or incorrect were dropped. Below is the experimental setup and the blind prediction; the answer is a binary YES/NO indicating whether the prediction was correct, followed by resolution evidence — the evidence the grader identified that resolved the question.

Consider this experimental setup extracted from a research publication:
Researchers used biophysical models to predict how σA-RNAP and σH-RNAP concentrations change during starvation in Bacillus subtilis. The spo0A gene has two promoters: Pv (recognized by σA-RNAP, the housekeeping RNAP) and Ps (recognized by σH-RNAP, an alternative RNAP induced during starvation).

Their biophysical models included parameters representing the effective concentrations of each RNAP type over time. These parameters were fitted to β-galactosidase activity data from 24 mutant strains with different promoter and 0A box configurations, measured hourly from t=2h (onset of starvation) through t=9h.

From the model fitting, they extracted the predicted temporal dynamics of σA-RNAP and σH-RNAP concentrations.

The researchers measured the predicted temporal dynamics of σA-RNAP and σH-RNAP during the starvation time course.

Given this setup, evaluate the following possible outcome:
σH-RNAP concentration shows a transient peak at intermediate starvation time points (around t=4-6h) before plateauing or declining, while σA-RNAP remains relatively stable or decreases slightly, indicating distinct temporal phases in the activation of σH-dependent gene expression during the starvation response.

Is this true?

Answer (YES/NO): NO